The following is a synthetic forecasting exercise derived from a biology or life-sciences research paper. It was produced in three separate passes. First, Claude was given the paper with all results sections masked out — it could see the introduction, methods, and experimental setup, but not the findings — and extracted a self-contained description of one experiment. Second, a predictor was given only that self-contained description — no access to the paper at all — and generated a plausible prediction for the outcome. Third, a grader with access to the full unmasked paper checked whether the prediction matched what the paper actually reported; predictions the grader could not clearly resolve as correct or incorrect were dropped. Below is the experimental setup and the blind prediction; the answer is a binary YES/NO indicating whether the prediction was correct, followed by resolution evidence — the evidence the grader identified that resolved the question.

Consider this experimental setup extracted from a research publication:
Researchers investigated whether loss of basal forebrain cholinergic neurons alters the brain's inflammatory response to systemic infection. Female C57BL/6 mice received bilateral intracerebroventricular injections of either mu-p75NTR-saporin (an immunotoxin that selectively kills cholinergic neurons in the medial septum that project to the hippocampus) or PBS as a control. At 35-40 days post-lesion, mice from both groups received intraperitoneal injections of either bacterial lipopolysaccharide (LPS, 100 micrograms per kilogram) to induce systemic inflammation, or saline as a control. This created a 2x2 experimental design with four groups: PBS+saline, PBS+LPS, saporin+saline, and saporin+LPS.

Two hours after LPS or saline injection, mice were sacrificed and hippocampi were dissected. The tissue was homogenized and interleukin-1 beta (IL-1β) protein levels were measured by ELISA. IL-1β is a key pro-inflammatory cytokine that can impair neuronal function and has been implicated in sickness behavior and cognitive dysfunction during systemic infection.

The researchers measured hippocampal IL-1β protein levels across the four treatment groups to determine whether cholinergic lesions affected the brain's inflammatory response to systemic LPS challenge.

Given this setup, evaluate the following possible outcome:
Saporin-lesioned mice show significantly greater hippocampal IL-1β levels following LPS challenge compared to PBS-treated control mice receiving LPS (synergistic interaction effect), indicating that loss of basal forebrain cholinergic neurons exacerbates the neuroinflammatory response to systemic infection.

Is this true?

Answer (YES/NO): YES